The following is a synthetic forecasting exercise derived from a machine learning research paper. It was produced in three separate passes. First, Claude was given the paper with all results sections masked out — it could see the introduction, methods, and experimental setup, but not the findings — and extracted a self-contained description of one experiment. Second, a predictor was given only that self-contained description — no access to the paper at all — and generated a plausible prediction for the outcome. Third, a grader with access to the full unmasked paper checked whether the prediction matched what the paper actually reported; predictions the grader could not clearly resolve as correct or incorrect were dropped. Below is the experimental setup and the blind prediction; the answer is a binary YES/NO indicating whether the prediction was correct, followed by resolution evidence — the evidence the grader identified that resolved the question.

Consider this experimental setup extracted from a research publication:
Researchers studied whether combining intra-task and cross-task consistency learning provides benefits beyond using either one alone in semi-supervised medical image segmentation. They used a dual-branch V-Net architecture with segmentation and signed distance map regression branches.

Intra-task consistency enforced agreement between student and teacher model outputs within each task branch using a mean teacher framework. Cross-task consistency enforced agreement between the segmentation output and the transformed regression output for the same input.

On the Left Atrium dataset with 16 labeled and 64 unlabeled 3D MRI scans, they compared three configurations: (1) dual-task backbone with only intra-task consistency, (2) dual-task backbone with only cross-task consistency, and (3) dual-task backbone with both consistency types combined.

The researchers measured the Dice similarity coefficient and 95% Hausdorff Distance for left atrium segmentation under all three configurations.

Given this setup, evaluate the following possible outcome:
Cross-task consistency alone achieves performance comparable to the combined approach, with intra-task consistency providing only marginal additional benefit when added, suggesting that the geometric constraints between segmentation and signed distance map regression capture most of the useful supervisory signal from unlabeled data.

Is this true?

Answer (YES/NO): NO